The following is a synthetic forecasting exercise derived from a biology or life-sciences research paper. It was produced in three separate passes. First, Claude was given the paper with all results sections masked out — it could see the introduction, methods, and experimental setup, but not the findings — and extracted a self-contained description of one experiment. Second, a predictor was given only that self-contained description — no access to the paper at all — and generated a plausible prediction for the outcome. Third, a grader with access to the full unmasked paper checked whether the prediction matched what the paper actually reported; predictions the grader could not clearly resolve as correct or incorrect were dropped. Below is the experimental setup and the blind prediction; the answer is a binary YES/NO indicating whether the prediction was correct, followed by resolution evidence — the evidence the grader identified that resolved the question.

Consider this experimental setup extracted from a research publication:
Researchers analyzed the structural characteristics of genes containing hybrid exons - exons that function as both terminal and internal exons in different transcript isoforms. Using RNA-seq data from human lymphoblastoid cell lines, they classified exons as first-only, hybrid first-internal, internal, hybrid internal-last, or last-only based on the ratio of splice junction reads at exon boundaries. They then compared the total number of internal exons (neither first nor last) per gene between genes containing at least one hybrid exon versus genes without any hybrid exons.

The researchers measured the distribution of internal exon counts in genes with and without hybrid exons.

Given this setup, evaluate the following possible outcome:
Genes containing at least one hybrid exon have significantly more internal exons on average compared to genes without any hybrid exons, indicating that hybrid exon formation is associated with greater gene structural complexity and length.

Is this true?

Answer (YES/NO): YES